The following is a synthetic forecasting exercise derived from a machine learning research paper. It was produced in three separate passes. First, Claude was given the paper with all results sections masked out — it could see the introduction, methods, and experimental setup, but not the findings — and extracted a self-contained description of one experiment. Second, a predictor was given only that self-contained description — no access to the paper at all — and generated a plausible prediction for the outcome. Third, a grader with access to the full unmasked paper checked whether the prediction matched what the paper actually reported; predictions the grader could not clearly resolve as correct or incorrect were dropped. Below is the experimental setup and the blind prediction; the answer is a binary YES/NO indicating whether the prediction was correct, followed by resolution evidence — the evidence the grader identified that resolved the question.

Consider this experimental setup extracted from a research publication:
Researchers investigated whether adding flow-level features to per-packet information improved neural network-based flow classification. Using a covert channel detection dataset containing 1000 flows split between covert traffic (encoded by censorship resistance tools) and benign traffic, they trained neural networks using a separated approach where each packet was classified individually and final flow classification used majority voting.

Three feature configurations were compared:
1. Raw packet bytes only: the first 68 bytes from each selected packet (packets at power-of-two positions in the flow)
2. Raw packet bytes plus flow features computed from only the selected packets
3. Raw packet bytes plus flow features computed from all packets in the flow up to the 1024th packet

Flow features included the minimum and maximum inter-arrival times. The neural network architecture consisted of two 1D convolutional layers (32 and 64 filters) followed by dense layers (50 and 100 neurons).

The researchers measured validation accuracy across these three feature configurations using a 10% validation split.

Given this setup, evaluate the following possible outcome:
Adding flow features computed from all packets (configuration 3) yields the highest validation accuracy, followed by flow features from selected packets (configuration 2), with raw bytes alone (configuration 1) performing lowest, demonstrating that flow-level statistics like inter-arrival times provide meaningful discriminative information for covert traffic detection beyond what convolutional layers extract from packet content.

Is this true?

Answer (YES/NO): YES